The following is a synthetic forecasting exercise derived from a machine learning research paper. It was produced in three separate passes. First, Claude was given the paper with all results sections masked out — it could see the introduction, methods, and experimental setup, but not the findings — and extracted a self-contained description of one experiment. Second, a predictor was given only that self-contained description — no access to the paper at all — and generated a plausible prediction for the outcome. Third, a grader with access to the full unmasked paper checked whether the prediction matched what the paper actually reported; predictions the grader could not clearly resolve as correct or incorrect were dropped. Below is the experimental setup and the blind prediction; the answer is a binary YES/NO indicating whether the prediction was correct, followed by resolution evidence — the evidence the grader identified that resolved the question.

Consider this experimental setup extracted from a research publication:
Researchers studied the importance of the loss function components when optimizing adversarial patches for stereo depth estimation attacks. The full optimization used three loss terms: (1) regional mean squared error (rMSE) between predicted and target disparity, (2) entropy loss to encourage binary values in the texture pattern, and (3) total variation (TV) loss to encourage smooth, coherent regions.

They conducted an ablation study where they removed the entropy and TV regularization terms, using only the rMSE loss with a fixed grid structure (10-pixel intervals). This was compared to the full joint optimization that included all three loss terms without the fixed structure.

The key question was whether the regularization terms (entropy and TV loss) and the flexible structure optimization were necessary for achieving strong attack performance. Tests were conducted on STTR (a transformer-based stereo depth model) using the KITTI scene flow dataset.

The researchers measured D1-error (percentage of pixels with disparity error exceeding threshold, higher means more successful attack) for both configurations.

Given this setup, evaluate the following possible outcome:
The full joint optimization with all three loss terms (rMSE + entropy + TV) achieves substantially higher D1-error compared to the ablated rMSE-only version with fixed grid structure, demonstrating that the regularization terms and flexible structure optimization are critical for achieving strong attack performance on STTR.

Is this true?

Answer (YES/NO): YES